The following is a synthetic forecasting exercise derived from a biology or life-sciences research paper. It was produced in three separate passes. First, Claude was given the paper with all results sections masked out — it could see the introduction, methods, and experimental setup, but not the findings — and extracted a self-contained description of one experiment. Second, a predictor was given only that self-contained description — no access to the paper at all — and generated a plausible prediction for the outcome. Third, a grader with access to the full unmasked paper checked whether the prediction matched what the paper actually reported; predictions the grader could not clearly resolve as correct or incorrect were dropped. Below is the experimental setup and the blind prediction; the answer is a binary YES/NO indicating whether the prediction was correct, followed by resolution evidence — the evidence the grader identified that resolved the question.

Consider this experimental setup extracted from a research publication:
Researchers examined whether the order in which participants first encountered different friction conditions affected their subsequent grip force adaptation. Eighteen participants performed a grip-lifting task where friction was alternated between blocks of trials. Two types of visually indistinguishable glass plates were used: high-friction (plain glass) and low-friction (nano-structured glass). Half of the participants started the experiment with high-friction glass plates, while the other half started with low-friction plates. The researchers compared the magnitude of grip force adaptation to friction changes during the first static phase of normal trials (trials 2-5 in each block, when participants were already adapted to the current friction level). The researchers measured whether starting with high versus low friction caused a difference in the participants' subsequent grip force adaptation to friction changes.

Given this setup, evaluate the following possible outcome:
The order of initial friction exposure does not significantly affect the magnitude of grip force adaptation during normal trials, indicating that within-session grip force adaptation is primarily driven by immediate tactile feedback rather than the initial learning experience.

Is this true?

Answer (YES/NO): YES